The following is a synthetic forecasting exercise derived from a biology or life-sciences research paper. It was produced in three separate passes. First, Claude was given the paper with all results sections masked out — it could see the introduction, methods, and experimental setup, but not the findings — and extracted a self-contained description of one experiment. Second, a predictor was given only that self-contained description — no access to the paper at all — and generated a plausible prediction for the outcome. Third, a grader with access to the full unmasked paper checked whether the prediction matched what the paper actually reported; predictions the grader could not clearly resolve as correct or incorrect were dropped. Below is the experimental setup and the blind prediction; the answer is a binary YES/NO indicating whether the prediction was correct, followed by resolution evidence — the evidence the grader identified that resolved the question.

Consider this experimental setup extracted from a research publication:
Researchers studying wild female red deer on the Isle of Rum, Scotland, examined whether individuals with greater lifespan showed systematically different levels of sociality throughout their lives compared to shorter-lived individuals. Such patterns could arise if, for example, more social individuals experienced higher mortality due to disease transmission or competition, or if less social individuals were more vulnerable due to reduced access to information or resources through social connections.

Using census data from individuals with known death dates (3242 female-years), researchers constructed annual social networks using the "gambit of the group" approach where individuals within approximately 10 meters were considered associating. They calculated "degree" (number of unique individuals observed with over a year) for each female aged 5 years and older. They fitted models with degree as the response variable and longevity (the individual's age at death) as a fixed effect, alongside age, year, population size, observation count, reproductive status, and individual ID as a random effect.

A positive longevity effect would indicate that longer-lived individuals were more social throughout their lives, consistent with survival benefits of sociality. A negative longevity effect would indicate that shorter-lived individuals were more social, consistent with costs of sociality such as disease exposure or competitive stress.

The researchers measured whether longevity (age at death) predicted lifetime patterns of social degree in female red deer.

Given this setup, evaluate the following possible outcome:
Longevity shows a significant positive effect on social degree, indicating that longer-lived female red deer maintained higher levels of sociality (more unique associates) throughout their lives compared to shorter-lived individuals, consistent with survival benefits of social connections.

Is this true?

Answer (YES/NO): YES